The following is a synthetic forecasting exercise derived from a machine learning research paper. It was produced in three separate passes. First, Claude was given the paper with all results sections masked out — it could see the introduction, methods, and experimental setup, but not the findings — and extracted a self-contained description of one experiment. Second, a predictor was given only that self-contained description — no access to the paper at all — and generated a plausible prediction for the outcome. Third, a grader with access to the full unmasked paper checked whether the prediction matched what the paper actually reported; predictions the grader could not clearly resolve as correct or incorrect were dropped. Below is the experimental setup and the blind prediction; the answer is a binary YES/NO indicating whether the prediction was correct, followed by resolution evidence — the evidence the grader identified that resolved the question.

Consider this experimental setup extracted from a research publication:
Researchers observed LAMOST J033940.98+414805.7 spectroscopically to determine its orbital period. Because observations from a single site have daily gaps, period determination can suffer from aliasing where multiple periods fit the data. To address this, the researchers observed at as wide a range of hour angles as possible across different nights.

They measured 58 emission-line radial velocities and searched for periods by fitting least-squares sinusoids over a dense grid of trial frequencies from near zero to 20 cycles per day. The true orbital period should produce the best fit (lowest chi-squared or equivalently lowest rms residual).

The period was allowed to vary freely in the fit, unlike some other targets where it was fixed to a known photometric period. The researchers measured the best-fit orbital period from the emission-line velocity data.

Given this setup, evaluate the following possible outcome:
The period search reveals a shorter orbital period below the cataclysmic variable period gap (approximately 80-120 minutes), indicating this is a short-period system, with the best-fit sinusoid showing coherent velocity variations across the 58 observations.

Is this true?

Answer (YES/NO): NO